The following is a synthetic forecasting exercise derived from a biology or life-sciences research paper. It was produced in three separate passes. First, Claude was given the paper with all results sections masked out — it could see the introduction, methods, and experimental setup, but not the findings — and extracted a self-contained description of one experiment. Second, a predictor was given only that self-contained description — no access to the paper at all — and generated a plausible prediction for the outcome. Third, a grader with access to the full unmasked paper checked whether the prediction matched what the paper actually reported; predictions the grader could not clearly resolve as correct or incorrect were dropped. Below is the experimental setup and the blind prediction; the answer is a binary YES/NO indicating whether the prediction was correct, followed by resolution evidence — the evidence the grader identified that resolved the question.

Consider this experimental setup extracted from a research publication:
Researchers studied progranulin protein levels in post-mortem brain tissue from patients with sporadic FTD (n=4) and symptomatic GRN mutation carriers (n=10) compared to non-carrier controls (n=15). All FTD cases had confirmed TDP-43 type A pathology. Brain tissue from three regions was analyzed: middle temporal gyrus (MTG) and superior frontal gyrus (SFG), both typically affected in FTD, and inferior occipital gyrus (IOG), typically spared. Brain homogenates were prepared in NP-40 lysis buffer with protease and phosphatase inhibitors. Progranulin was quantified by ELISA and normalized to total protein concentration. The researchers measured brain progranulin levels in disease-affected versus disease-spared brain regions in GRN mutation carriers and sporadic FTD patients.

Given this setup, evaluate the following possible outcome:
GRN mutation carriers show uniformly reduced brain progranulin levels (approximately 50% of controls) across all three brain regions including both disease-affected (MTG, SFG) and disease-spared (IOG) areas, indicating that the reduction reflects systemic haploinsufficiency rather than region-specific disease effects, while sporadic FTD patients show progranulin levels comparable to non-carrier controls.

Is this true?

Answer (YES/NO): NO